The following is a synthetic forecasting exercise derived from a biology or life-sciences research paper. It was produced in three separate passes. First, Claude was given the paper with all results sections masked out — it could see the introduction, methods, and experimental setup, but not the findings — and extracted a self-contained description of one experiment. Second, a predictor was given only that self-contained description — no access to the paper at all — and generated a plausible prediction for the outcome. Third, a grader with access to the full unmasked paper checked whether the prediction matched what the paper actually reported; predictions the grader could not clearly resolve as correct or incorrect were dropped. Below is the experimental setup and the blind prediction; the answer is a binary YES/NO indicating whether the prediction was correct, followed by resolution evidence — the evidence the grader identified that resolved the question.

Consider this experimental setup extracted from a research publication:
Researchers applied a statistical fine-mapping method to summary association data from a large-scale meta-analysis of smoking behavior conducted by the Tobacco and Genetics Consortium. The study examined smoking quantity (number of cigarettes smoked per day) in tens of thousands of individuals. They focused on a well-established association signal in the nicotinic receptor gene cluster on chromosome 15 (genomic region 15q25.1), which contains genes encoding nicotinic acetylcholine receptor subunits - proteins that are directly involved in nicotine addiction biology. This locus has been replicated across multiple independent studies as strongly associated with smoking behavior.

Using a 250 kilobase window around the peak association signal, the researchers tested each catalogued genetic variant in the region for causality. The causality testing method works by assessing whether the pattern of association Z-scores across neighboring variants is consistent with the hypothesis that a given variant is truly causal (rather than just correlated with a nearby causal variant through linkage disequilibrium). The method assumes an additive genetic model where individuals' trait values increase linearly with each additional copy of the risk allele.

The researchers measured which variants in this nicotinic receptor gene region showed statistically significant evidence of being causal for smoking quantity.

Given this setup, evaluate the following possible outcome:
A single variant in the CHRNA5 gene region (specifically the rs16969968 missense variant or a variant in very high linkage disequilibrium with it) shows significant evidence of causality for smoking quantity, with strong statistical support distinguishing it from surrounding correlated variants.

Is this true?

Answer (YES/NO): NO